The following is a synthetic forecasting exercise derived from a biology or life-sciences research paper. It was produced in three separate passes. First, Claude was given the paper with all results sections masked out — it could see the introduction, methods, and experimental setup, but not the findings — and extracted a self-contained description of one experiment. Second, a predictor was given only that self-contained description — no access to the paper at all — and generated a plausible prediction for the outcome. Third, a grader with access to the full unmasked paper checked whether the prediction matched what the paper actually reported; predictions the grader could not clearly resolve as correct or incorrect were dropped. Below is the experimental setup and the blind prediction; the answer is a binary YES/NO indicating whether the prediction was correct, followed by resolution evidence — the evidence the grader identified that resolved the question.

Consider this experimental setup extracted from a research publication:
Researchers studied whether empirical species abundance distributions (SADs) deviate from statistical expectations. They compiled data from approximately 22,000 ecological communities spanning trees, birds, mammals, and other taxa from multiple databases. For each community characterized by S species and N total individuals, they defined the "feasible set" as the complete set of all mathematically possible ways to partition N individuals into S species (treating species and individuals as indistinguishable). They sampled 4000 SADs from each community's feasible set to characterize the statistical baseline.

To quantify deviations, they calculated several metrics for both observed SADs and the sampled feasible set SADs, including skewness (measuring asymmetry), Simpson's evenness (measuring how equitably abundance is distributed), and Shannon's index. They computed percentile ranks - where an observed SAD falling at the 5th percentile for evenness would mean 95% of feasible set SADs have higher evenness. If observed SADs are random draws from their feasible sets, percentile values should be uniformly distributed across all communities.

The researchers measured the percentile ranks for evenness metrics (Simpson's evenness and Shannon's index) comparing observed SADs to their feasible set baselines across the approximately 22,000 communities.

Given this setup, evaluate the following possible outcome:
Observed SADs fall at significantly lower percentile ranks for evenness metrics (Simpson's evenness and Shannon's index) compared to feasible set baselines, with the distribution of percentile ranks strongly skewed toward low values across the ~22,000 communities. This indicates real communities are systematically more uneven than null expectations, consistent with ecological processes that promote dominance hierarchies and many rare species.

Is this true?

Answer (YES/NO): YES